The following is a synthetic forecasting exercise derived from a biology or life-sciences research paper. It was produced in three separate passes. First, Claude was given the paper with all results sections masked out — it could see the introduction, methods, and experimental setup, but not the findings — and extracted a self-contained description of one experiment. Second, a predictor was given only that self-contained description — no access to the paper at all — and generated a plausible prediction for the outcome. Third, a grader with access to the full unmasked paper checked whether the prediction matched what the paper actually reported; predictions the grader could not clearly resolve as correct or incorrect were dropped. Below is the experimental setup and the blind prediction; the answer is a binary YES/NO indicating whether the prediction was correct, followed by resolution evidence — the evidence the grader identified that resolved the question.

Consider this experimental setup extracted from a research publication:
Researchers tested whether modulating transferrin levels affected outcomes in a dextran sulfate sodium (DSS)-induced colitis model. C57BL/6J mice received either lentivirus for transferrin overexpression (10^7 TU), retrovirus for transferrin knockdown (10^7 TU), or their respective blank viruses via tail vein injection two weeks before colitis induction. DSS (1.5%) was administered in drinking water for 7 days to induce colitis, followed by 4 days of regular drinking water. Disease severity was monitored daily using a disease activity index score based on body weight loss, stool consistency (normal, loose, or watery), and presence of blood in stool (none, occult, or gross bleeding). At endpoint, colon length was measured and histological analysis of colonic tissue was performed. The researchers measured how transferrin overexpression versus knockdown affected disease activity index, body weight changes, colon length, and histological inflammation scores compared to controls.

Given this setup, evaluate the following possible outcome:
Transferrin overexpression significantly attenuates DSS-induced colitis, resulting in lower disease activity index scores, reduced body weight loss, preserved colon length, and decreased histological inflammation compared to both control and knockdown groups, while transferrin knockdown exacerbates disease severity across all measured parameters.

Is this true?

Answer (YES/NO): NO